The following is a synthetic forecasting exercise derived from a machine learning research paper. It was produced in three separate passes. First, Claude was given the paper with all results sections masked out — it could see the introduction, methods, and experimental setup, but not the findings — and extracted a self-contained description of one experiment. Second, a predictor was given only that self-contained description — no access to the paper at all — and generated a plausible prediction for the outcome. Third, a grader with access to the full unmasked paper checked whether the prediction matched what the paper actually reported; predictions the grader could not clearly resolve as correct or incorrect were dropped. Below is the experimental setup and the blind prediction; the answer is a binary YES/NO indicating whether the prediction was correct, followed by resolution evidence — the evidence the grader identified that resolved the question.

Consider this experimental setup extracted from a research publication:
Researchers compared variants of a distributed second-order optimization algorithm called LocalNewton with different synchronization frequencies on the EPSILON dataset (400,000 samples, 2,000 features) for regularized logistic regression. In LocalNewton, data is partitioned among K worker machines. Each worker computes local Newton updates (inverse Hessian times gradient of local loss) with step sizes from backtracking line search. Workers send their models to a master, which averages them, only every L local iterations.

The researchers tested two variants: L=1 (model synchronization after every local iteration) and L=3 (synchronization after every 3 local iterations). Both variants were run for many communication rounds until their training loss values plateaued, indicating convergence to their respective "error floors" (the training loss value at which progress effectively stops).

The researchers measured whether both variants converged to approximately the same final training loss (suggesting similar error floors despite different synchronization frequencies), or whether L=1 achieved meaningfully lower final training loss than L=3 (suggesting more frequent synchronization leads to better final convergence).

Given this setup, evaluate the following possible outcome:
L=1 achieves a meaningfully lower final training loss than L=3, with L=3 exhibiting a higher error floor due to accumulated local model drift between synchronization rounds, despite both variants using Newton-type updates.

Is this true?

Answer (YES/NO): YES